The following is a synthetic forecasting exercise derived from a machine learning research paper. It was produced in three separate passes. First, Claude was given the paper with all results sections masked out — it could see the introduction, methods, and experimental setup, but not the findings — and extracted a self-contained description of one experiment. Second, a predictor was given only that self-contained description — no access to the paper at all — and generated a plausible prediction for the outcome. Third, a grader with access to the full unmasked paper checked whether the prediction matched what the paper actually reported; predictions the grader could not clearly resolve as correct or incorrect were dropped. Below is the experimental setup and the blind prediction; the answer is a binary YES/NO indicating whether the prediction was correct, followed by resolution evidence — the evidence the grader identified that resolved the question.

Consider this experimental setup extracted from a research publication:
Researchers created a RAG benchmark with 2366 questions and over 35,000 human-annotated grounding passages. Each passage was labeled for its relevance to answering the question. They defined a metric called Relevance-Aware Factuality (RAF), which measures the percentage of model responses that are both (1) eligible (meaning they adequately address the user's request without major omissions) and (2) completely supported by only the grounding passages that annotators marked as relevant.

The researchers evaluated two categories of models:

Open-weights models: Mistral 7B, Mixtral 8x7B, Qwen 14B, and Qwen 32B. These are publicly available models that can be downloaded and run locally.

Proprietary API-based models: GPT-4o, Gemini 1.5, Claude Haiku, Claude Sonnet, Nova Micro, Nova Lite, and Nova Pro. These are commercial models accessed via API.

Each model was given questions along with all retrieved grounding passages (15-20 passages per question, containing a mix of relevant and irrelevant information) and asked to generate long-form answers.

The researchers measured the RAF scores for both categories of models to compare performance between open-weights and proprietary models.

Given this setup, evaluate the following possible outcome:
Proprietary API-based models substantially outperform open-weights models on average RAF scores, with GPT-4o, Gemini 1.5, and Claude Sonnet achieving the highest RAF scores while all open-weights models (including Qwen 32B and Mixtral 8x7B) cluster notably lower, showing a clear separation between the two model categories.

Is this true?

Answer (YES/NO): NO